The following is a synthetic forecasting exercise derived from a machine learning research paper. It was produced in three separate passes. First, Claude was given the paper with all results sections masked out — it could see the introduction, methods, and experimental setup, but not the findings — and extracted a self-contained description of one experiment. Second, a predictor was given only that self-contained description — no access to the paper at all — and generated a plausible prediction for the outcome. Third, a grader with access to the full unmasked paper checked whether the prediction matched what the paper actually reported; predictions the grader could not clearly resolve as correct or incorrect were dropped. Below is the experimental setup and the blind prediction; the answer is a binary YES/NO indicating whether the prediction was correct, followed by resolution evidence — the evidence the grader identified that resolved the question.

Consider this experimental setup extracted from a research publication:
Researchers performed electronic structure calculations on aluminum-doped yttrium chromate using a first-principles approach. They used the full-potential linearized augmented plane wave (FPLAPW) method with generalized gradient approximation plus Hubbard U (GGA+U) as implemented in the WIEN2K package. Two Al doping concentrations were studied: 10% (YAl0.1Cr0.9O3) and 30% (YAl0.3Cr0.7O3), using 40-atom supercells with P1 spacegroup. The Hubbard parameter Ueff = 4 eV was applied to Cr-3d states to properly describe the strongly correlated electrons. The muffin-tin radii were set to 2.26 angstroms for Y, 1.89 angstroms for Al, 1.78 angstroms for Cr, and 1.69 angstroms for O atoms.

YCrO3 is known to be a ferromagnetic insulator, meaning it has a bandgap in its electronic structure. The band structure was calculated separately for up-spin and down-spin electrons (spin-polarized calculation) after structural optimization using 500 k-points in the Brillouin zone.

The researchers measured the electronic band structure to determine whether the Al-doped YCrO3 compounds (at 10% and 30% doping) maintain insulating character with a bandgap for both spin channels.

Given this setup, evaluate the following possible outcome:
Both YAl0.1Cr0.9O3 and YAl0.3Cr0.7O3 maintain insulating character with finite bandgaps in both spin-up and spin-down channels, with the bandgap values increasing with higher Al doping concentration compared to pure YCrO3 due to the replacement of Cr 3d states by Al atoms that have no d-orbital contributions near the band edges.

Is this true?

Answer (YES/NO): NO